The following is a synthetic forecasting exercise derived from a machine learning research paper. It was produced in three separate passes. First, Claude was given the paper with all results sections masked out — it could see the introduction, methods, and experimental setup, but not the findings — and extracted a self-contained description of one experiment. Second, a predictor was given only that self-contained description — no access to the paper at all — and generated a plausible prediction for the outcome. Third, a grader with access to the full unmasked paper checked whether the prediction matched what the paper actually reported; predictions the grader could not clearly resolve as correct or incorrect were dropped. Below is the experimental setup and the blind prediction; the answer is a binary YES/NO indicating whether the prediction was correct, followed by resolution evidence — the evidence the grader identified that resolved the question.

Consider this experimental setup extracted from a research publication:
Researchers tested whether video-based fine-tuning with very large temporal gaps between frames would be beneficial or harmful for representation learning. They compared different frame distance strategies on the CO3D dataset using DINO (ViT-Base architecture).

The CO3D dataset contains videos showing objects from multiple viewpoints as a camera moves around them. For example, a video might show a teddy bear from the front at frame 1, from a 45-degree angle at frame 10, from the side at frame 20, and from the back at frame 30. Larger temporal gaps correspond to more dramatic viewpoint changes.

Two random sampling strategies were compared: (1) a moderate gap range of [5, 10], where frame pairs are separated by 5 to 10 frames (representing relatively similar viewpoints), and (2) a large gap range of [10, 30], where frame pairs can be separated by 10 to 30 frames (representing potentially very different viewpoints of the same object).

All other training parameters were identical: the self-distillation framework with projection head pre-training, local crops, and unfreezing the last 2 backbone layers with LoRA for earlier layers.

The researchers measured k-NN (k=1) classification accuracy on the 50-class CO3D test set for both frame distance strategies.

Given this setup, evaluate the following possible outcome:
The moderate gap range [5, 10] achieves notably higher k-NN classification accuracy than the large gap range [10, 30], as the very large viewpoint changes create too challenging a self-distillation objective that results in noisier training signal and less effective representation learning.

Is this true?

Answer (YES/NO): YES